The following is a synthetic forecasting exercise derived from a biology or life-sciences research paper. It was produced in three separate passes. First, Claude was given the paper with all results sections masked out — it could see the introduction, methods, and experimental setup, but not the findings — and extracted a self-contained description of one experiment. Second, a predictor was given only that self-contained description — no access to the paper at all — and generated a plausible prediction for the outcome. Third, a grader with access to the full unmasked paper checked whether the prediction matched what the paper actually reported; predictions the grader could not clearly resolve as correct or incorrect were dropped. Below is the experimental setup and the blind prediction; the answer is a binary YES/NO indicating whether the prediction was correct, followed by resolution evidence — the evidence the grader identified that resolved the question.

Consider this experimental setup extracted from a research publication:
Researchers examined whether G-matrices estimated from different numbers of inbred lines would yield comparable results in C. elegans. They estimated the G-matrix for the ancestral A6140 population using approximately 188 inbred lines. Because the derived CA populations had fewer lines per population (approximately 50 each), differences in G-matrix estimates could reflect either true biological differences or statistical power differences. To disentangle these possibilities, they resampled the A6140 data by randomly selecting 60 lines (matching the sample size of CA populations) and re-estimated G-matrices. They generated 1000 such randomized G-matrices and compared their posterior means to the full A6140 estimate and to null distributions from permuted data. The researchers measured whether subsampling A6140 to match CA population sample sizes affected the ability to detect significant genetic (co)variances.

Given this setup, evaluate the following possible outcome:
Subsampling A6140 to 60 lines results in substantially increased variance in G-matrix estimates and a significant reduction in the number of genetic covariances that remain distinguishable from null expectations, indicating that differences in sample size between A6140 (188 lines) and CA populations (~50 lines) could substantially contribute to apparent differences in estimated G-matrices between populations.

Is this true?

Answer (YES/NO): NO